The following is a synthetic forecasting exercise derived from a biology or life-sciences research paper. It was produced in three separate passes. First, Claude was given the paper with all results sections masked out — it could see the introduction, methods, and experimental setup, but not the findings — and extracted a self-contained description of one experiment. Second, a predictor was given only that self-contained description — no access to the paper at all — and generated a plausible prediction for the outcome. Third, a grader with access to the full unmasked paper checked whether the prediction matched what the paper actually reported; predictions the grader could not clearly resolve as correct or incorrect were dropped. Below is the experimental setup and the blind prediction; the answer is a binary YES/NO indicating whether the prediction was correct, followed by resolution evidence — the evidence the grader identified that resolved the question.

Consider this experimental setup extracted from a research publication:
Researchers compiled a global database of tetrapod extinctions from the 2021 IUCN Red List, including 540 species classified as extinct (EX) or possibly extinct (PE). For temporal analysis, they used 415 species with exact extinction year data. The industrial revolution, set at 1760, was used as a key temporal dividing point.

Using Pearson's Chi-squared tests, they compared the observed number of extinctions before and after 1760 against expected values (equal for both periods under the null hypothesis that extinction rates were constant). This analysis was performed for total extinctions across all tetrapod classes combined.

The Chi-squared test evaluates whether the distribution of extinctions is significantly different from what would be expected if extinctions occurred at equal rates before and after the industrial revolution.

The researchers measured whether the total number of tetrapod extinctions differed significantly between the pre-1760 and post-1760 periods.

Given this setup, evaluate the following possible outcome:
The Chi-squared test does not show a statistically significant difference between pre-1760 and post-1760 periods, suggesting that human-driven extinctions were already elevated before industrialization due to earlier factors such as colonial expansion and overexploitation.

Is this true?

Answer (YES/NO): NO